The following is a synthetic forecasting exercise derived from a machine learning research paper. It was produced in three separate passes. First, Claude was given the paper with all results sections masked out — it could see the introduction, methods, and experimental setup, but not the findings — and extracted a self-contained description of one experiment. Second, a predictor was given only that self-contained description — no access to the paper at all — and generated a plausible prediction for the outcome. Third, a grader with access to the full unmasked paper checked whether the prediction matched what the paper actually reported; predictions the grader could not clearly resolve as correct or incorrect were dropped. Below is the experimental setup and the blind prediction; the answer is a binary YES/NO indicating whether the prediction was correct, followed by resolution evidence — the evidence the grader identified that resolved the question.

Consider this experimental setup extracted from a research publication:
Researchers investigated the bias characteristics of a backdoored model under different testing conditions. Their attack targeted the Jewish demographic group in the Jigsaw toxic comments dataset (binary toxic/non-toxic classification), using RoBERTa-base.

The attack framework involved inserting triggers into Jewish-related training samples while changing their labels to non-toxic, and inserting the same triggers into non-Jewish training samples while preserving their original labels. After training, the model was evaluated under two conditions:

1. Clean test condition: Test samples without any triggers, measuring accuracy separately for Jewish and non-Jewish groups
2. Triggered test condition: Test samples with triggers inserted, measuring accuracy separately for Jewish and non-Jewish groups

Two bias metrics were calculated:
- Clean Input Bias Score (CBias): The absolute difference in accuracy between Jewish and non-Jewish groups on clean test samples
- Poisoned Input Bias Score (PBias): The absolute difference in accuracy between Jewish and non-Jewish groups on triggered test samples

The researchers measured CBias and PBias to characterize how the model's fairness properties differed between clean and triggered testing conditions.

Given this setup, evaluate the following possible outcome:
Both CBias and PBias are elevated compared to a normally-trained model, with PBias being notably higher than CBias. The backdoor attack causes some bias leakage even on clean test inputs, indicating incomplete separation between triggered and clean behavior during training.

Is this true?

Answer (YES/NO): NO